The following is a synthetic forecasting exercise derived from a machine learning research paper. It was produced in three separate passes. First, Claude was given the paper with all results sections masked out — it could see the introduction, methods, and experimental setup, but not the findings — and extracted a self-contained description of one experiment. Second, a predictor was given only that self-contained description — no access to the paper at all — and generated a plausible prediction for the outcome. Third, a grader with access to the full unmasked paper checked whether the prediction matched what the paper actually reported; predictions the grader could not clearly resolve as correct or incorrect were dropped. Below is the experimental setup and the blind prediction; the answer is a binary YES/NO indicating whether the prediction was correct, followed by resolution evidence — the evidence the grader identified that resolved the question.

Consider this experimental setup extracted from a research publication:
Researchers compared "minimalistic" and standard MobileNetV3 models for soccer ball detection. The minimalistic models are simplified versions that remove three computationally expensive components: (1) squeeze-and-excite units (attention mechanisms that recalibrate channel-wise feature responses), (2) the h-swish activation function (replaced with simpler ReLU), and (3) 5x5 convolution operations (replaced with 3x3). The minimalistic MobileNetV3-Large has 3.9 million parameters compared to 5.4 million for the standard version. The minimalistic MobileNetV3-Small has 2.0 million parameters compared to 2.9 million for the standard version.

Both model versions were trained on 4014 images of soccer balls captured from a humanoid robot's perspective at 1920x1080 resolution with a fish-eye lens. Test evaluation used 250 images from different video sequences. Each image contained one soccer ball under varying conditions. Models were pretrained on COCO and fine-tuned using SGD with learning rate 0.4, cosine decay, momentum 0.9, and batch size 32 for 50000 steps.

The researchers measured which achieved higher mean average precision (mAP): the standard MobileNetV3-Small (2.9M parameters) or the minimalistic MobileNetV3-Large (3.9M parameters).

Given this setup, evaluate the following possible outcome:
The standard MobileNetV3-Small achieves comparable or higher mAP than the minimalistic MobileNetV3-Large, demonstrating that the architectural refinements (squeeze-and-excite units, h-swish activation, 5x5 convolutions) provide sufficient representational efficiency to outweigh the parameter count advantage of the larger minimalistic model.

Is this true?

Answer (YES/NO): YES